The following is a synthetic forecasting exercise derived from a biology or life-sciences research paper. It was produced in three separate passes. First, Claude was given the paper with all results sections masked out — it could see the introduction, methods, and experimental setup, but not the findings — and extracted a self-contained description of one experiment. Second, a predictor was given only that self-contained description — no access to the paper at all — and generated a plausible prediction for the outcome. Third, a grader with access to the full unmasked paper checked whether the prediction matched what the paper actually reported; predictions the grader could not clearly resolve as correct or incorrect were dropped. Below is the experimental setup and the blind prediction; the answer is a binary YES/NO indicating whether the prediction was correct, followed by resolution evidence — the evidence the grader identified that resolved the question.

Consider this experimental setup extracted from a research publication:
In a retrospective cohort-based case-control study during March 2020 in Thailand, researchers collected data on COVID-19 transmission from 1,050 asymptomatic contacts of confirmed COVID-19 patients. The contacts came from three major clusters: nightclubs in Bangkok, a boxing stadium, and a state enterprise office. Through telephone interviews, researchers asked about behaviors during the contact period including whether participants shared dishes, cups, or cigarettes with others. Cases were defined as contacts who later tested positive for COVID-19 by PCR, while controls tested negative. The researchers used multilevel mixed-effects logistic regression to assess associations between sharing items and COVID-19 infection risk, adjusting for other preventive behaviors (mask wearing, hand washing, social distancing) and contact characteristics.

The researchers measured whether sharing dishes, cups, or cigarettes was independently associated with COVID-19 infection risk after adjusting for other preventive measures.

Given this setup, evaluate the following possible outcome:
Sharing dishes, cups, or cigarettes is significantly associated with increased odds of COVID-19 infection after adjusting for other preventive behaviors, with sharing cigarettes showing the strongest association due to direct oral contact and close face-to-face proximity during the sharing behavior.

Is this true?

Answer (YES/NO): NO